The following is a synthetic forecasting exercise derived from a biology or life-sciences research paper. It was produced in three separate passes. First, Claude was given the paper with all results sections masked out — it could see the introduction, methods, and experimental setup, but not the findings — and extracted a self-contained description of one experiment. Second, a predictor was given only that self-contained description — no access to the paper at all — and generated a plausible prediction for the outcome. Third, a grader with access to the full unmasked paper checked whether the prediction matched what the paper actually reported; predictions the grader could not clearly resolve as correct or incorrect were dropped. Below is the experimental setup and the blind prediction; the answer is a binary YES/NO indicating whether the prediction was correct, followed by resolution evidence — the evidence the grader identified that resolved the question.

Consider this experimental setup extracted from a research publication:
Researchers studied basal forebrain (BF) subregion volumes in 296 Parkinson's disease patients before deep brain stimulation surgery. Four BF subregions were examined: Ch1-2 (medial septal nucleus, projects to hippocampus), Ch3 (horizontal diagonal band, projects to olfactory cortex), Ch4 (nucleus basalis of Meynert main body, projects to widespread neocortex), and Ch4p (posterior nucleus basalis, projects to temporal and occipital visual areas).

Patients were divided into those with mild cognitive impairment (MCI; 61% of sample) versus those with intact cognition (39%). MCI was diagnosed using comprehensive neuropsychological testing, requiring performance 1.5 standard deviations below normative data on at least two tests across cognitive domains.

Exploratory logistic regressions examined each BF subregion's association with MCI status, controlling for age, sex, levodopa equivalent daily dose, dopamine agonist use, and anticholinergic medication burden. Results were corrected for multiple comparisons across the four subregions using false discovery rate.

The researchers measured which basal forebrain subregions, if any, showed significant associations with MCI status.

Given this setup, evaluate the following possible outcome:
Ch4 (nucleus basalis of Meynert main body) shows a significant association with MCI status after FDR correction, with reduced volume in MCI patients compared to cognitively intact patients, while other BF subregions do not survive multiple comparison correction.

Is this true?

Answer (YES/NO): NO